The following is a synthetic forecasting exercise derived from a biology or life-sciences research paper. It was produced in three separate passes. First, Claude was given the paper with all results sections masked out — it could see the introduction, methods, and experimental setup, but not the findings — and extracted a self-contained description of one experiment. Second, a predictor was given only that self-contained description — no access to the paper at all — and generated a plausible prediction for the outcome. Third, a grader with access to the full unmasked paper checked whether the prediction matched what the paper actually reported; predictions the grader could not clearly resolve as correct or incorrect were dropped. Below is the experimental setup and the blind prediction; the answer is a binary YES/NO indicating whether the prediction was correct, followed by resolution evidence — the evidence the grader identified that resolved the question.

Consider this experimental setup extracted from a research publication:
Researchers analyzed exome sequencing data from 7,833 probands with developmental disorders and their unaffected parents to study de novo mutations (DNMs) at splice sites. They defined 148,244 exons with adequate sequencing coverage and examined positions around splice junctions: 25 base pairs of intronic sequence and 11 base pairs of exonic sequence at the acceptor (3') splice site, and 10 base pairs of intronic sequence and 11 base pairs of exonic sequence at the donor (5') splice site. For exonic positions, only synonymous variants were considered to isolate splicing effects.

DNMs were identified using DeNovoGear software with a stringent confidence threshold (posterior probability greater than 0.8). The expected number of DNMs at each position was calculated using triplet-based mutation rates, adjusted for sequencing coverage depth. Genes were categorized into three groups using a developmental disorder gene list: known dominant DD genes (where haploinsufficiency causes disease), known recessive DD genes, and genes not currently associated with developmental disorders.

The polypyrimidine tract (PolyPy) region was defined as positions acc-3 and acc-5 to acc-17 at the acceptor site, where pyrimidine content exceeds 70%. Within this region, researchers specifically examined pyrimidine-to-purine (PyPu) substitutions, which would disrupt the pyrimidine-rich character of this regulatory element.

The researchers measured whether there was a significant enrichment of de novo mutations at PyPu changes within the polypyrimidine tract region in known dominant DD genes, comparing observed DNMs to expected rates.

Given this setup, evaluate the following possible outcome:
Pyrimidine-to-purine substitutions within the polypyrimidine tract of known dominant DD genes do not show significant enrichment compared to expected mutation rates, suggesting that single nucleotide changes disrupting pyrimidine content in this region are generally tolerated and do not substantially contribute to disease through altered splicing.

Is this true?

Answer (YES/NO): NO